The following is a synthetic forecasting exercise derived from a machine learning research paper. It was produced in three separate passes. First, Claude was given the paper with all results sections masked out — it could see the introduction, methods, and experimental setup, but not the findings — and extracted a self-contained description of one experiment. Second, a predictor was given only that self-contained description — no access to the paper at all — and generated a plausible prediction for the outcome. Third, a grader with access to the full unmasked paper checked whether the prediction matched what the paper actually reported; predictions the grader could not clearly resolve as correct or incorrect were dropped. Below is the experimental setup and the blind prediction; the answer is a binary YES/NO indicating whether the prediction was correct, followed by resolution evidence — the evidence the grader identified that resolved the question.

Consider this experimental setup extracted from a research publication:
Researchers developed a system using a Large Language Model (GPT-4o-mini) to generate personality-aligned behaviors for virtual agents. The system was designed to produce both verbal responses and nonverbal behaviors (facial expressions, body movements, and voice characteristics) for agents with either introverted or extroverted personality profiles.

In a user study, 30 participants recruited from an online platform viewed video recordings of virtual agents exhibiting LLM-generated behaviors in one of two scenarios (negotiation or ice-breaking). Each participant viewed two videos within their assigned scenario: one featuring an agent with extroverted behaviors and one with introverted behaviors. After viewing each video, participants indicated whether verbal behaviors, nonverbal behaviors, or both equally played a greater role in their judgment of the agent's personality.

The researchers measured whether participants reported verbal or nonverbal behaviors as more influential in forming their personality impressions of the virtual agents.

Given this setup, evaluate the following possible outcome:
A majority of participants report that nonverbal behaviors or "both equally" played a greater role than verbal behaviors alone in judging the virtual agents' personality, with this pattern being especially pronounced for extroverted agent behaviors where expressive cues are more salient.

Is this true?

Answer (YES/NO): NO